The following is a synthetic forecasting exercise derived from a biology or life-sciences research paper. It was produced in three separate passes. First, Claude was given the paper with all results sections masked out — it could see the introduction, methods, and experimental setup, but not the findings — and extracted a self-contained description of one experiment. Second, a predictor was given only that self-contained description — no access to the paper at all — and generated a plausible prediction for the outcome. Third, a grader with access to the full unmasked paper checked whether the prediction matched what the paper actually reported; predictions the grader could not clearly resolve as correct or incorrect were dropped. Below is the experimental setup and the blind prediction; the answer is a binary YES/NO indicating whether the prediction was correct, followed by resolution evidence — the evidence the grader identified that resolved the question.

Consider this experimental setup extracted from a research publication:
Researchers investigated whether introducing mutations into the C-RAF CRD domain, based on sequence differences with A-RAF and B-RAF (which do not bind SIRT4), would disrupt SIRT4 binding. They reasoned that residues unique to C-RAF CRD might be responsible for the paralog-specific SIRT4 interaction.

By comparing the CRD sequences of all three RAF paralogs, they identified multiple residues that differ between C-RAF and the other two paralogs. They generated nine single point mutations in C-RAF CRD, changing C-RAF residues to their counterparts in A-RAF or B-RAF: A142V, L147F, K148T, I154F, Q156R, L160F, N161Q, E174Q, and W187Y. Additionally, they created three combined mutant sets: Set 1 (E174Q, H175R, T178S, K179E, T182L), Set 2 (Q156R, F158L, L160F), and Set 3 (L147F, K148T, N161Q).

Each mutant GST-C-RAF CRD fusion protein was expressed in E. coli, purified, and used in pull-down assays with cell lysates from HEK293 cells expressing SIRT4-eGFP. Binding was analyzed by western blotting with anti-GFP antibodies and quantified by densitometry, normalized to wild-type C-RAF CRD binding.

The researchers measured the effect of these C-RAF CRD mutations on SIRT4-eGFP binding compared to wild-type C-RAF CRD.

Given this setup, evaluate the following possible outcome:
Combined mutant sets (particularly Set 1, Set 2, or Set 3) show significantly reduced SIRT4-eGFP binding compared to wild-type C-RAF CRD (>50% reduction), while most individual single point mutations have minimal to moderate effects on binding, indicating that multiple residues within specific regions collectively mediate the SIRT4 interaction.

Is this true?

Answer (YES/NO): NO